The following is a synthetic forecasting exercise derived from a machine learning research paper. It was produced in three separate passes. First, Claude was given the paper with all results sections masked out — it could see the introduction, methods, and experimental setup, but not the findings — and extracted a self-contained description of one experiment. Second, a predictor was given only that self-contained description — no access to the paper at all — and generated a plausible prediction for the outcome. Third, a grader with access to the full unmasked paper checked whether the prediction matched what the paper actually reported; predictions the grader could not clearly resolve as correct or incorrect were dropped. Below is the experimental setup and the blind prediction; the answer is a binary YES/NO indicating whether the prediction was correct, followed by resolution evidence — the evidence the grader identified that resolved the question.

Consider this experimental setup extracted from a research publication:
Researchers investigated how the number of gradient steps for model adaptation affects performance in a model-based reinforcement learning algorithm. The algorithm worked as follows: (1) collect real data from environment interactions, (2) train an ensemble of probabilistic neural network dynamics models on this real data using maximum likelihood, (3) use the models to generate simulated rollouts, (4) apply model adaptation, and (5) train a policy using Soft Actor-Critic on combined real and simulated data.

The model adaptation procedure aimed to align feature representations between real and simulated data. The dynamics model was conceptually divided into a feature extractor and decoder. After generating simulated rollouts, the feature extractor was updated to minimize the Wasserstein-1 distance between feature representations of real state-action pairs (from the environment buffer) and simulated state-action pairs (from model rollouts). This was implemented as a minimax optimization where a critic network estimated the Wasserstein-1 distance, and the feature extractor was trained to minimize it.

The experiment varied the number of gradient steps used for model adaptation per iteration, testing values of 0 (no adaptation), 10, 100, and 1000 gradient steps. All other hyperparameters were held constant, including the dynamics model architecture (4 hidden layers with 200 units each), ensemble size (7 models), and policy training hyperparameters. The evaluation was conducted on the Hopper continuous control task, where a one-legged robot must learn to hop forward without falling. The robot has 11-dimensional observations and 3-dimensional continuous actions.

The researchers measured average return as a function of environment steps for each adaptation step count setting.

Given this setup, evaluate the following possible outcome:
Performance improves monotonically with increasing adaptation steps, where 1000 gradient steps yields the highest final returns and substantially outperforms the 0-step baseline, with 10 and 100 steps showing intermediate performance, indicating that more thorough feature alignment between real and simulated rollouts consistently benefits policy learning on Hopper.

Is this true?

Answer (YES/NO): NO